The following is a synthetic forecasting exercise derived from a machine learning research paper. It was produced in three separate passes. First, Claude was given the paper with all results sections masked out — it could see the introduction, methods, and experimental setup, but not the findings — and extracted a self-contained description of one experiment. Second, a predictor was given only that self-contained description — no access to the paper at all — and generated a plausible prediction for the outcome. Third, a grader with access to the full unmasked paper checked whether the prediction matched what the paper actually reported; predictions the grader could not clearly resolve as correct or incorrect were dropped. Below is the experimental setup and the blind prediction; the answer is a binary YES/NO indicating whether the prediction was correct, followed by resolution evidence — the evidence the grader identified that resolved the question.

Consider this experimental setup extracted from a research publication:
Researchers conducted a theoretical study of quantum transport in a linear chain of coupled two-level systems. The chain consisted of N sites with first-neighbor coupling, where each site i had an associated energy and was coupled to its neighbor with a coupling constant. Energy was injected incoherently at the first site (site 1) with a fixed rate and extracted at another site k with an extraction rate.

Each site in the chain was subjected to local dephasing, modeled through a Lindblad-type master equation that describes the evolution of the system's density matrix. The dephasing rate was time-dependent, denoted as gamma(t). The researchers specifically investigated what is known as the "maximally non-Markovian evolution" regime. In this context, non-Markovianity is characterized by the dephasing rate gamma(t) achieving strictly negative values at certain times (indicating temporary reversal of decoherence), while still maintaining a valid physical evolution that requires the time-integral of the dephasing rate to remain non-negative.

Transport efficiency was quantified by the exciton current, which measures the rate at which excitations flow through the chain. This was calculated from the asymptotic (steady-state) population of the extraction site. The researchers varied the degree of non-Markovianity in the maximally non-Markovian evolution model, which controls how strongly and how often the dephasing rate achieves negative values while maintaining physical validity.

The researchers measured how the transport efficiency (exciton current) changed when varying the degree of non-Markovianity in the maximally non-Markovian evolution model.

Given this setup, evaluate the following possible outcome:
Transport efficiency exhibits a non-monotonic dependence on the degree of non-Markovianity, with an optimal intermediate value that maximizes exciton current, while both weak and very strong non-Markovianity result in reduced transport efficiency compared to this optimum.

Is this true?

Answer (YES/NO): NO